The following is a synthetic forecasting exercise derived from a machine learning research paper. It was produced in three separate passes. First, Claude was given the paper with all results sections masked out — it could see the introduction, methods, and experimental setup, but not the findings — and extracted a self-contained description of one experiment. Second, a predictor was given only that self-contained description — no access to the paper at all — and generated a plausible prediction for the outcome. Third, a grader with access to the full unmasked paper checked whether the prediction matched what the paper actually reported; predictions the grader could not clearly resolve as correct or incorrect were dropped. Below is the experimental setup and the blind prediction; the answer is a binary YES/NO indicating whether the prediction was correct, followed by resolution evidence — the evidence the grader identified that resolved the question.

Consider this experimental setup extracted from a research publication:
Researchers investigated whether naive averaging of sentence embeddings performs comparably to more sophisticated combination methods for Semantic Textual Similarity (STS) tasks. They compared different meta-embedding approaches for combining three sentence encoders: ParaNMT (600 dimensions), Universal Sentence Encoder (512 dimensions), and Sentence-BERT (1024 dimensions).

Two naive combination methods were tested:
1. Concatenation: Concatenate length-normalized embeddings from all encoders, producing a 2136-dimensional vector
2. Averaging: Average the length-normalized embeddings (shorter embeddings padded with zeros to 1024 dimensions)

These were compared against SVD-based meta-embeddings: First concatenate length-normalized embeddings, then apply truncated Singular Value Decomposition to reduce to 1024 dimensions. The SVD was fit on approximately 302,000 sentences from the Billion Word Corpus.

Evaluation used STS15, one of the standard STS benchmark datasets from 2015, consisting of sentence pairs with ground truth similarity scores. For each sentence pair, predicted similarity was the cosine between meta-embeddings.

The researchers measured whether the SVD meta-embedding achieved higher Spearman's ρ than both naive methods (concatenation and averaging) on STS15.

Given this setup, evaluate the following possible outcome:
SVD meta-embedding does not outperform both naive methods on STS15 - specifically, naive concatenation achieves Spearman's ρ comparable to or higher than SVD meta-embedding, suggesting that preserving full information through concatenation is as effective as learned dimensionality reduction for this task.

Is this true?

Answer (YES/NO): YES